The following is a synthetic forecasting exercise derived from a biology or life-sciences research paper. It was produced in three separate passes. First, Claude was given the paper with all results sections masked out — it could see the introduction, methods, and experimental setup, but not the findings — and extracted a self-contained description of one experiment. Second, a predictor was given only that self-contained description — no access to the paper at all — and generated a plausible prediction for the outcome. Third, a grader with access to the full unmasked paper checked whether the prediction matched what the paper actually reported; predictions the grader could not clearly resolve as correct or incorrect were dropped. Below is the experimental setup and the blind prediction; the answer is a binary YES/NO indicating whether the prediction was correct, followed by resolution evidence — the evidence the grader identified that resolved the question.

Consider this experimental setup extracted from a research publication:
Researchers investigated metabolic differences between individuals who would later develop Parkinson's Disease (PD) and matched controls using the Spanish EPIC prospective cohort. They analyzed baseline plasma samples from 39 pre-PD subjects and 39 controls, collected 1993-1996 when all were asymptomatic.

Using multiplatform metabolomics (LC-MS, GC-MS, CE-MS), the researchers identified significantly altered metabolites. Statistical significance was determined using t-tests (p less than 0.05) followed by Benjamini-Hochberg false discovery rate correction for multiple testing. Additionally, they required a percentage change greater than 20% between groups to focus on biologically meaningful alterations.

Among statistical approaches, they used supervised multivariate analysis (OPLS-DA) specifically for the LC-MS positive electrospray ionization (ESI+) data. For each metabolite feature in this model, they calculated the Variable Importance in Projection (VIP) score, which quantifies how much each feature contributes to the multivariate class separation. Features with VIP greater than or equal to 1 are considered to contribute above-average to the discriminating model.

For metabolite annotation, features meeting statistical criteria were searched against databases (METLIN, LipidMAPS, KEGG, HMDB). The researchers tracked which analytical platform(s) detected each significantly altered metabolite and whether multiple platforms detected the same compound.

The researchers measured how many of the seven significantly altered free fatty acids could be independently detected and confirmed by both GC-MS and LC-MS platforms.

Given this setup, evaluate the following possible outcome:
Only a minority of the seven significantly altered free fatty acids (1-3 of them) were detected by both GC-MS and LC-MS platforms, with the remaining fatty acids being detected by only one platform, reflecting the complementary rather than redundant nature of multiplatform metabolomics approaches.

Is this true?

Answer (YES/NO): NO